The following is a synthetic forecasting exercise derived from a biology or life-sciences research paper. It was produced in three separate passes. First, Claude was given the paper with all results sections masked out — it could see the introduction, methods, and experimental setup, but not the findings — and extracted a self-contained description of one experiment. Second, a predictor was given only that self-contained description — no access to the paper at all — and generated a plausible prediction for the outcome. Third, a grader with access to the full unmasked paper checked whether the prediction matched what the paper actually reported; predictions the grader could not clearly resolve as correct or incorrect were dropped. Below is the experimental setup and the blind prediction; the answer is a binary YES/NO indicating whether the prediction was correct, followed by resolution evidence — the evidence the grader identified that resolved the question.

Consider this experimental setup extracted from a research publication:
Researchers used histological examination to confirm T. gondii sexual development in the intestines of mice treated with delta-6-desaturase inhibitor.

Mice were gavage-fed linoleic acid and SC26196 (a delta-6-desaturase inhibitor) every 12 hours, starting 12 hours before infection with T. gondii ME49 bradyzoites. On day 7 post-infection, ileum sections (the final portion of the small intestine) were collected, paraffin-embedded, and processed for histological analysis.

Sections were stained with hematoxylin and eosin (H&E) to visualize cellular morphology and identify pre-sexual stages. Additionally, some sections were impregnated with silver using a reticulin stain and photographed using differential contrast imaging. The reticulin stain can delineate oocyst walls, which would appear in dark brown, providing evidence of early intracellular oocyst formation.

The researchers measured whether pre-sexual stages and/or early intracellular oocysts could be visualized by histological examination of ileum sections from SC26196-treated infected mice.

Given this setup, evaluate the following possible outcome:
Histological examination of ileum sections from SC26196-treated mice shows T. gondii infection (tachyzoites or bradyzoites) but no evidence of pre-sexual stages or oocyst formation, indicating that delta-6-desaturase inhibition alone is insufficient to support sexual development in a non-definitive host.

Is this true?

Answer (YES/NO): NO